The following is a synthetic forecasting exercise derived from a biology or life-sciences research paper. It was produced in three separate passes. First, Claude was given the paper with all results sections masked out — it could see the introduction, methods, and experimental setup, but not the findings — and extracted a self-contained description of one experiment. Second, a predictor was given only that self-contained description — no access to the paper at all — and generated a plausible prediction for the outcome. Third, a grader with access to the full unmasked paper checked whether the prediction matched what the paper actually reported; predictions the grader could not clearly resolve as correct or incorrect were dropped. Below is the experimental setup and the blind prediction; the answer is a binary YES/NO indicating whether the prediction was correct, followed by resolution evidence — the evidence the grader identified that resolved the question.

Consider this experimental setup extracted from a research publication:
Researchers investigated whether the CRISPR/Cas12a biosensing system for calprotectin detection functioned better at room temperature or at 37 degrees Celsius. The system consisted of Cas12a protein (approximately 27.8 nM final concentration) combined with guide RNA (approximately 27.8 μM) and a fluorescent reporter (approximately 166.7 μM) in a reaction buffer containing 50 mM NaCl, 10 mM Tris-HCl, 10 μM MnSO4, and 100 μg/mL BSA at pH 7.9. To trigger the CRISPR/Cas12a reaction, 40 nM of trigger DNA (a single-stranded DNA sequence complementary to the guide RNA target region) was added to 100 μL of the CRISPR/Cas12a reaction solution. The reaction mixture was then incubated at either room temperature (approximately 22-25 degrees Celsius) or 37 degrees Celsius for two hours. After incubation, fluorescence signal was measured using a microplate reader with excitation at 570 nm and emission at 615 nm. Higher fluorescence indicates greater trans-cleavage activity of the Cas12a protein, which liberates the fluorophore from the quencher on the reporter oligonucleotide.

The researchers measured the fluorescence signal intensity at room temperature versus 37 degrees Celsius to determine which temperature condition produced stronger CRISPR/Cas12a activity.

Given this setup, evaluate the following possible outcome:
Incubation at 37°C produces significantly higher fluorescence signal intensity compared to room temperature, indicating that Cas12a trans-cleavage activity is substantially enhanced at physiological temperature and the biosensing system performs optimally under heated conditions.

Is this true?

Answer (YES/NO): NO